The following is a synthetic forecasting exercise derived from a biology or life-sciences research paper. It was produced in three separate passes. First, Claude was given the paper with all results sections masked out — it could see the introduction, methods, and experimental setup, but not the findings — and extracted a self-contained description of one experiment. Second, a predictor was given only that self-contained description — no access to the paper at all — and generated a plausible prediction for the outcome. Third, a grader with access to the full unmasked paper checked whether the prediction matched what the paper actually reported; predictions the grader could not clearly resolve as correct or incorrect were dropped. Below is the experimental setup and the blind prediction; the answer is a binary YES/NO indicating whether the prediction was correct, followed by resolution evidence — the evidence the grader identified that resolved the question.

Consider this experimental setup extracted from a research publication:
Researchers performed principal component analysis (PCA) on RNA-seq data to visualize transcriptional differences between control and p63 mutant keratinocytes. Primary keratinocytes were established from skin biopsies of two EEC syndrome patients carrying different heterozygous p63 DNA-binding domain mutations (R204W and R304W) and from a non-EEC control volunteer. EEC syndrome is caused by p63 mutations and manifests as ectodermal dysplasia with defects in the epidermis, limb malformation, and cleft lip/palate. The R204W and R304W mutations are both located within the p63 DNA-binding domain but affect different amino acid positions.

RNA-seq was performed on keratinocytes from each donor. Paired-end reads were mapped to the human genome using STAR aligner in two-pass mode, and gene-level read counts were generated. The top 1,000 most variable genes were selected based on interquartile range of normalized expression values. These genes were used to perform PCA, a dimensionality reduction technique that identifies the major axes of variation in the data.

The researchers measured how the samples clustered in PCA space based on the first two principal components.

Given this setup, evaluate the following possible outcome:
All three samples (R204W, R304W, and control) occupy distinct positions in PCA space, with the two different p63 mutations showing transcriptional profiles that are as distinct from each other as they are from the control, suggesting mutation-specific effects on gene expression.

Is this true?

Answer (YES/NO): NO